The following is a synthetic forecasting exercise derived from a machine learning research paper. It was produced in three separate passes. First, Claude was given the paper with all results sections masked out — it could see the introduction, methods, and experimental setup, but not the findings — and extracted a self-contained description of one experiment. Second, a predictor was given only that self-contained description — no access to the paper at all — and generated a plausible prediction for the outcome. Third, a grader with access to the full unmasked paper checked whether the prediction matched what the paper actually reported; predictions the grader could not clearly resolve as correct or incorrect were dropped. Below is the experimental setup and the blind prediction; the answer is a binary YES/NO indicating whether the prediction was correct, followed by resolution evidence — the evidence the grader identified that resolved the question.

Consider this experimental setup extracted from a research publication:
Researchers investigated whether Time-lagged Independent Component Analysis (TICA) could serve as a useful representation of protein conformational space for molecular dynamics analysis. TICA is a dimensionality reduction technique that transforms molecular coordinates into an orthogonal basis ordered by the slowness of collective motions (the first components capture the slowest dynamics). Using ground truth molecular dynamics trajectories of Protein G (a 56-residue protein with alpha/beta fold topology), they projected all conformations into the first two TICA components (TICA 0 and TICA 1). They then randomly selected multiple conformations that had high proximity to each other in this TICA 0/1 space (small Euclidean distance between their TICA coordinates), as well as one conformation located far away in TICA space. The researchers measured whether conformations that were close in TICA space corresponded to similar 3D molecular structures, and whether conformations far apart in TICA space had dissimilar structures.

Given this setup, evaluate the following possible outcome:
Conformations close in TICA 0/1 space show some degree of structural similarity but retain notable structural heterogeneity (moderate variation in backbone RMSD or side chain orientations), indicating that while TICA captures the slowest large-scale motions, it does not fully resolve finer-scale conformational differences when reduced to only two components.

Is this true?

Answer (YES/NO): NO